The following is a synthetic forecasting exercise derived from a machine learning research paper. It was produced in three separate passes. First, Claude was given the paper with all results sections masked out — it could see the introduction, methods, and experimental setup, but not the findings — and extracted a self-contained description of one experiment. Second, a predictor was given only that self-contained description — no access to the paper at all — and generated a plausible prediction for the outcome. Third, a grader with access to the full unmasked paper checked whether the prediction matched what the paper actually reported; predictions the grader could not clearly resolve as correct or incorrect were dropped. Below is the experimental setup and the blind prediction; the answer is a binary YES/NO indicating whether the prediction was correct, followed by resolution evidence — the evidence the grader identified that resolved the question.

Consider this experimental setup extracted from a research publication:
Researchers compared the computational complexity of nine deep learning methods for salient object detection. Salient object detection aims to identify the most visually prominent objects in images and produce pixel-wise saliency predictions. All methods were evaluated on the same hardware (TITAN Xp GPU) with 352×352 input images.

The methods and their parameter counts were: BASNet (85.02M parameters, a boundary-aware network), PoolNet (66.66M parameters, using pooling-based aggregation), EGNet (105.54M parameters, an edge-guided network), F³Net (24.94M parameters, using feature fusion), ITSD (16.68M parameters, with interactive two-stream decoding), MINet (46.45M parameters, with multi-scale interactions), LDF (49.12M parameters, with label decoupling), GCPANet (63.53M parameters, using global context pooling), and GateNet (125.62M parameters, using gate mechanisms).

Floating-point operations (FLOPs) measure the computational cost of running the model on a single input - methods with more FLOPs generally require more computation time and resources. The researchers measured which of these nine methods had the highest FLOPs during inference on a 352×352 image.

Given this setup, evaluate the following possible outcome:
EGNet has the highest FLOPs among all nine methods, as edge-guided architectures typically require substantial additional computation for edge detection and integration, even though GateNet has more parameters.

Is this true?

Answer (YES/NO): YES